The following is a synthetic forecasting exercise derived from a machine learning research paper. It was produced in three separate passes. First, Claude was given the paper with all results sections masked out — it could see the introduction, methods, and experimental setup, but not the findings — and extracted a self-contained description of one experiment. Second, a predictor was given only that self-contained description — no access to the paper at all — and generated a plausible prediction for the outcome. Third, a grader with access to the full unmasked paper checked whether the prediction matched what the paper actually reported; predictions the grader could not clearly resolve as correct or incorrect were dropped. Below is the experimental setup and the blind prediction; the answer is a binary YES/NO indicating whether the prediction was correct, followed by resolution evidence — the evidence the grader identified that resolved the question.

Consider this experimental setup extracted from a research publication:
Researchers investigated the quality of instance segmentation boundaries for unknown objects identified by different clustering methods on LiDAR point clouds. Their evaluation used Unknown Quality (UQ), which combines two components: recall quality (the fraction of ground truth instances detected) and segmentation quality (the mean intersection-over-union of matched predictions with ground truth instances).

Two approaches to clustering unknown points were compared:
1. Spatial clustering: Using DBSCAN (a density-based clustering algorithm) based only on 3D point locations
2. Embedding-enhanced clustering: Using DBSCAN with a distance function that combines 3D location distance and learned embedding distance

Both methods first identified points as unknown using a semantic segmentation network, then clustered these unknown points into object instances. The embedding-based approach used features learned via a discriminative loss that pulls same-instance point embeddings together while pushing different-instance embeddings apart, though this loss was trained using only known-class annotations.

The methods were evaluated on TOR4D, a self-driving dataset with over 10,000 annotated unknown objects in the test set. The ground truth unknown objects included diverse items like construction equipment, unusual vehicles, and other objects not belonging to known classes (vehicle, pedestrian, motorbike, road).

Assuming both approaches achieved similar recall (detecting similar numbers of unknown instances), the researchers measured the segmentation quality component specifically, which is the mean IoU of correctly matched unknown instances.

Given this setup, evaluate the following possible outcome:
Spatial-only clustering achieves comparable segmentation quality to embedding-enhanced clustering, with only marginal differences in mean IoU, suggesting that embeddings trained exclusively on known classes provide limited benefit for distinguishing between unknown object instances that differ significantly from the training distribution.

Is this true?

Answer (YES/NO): YES